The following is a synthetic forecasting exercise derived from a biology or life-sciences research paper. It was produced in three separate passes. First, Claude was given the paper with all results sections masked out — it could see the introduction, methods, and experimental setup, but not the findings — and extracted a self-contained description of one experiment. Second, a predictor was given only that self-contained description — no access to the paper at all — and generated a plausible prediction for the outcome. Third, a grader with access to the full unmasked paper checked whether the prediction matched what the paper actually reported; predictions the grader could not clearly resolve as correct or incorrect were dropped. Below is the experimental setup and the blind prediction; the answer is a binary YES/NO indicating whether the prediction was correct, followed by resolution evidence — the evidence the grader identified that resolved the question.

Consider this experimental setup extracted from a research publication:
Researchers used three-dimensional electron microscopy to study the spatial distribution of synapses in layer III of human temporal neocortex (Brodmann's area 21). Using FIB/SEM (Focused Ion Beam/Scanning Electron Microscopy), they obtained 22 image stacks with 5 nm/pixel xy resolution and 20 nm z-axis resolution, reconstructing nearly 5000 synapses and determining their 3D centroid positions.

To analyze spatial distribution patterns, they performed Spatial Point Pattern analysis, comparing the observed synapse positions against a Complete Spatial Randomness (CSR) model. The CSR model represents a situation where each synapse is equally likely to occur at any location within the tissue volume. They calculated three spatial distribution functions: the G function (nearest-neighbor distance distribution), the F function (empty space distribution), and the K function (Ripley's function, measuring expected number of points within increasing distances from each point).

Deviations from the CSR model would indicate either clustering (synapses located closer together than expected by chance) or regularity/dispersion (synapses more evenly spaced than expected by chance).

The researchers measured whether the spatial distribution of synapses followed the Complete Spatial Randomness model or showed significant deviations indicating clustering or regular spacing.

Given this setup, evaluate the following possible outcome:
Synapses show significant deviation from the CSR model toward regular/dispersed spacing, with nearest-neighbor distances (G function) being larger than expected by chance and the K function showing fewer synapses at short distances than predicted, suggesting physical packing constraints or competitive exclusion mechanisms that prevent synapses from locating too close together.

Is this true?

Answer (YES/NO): NO